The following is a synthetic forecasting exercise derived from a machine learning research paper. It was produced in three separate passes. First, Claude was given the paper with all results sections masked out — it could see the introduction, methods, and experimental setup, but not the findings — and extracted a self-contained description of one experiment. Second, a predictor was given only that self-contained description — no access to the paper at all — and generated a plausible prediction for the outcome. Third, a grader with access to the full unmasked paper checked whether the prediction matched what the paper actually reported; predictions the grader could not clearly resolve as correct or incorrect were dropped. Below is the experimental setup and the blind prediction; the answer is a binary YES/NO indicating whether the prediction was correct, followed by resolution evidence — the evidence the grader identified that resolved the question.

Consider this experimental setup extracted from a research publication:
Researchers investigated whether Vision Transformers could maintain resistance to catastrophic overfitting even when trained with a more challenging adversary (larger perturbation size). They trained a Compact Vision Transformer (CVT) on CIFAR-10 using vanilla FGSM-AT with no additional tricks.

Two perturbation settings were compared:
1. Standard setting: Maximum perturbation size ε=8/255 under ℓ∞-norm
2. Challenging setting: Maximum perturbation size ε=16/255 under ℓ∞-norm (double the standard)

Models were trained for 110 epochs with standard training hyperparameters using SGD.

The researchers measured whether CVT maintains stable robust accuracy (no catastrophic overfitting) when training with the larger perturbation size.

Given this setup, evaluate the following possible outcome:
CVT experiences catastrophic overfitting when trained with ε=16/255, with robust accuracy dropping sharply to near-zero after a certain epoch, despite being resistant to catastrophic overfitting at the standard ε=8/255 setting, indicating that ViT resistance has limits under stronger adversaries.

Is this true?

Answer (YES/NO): NO